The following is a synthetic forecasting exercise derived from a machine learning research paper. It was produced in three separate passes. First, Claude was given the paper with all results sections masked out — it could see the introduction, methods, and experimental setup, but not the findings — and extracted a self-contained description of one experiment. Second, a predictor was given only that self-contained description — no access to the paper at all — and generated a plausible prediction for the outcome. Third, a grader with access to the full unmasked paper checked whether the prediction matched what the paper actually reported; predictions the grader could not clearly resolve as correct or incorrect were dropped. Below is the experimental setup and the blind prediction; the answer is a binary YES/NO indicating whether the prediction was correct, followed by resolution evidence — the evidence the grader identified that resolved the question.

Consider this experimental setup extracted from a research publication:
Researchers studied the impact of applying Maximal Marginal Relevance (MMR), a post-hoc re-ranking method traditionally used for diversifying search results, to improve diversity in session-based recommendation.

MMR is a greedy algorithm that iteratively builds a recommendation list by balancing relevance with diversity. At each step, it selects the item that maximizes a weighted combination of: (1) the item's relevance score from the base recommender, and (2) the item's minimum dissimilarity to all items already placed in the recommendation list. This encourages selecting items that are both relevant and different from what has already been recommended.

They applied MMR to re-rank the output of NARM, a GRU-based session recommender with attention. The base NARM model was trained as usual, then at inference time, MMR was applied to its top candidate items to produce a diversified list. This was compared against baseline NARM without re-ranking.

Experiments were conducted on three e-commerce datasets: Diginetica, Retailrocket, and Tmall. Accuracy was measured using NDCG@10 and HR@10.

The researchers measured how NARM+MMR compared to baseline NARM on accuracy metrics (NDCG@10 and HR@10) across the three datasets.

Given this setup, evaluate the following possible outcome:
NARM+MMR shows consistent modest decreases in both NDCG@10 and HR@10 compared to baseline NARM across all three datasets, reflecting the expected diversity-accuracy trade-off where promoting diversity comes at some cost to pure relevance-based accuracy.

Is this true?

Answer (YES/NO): NO